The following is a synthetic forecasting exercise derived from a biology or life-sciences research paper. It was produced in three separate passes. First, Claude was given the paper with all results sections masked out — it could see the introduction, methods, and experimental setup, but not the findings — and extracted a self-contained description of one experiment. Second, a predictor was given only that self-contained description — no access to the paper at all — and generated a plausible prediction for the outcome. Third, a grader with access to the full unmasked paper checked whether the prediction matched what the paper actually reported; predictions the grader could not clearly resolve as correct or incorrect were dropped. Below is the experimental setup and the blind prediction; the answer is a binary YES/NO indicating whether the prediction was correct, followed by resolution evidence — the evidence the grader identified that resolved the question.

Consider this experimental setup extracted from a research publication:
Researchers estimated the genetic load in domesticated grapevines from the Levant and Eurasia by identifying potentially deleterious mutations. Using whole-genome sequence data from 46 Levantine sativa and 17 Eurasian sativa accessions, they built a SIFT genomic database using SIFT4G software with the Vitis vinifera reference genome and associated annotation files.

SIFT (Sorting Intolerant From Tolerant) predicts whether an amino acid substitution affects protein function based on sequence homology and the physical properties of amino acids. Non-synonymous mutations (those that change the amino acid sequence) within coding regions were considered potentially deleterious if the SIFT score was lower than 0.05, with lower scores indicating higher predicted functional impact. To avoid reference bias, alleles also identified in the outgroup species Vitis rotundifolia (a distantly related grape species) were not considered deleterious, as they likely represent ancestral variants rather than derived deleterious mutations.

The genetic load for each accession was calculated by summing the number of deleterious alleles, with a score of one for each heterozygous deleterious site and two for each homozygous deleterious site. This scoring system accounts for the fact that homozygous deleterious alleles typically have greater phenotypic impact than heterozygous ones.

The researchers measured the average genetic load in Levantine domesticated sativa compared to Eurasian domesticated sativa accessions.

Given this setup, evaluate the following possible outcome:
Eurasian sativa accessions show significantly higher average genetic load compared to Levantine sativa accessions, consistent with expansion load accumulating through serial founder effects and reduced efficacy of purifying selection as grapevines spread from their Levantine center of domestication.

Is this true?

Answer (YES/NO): NO